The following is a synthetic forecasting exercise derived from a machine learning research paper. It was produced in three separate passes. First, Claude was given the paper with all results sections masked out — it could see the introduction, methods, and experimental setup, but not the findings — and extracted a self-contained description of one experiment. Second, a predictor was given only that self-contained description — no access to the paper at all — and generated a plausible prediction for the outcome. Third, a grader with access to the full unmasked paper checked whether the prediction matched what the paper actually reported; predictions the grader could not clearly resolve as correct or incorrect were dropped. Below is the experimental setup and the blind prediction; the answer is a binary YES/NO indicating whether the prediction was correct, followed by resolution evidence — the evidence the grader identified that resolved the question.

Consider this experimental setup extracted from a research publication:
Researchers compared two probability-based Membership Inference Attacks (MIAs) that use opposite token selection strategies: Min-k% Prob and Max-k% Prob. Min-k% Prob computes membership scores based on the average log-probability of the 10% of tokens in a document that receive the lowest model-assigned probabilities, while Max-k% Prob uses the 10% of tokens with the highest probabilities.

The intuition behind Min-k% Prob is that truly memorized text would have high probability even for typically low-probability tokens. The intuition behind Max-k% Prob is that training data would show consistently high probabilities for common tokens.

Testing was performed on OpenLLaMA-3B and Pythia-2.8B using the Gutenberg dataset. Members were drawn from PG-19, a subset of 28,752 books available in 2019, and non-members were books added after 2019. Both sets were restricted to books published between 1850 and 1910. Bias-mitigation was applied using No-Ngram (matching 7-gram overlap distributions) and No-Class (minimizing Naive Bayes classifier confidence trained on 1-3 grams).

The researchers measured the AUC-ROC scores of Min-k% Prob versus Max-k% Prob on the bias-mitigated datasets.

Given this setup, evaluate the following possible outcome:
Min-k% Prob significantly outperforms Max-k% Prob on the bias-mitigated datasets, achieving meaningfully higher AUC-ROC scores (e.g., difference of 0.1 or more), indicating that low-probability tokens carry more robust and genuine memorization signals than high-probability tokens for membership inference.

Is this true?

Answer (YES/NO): NO